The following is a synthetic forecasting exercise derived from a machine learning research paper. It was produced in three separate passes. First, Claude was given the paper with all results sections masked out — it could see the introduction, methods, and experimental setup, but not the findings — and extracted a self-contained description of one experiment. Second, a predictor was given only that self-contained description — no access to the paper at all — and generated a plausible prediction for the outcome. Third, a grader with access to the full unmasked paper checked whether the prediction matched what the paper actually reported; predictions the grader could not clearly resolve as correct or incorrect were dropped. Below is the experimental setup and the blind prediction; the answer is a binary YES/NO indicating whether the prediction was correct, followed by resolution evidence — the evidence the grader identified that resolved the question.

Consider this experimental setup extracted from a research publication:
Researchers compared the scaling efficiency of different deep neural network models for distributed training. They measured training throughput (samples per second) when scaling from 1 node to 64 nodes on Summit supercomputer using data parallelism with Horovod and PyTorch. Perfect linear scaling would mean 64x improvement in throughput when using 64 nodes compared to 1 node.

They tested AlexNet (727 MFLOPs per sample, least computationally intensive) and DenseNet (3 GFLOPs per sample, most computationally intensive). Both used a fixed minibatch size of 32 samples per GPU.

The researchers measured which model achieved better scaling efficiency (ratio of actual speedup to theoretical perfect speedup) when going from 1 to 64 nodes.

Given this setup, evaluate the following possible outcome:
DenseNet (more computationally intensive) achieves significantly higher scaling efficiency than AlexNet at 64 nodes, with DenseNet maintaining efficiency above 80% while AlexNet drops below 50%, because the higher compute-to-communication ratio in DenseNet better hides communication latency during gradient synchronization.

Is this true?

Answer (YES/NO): YES